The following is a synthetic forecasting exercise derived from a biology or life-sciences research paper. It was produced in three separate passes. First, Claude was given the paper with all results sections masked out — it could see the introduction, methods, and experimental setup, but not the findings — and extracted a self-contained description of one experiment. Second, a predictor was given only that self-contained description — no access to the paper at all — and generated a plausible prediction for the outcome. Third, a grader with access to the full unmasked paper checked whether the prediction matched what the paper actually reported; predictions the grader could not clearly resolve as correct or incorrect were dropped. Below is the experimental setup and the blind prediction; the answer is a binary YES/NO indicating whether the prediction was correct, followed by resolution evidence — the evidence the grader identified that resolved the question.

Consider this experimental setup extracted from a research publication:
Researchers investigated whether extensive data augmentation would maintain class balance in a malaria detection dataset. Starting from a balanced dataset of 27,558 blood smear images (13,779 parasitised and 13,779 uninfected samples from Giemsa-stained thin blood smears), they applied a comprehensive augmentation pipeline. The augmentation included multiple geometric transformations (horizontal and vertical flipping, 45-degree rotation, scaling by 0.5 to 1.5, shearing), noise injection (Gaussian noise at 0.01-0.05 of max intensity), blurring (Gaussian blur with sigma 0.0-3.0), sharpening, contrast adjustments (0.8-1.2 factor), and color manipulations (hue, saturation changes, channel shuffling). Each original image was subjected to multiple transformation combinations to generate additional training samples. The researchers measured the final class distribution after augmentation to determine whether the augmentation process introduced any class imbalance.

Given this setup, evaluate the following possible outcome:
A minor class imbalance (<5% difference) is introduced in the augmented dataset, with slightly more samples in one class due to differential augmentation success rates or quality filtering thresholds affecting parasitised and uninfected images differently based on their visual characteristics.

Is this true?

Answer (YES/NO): NO